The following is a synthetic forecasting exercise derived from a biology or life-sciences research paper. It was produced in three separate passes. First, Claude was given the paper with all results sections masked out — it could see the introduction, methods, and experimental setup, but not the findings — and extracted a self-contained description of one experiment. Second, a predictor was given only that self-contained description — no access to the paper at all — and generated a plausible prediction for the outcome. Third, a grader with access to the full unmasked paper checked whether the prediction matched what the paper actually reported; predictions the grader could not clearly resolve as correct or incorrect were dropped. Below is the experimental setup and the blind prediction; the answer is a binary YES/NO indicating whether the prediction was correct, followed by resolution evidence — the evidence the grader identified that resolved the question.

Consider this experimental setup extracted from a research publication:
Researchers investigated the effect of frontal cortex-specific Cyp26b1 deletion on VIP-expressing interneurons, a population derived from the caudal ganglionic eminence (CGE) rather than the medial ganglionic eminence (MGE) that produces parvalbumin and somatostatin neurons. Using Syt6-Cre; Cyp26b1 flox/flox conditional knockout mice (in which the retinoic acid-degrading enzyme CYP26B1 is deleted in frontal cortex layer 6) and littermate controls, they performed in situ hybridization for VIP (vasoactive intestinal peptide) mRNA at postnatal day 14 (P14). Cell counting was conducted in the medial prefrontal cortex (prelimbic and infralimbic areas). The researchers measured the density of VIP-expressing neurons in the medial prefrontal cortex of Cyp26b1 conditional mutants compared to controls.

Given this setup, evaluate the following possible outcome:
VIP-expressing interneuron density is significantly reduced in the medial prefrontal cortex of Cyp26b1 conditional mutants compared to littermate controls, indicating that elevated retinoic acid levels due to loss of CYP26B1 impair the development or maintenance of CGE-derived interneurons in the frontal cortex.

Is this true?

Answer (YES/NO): NO